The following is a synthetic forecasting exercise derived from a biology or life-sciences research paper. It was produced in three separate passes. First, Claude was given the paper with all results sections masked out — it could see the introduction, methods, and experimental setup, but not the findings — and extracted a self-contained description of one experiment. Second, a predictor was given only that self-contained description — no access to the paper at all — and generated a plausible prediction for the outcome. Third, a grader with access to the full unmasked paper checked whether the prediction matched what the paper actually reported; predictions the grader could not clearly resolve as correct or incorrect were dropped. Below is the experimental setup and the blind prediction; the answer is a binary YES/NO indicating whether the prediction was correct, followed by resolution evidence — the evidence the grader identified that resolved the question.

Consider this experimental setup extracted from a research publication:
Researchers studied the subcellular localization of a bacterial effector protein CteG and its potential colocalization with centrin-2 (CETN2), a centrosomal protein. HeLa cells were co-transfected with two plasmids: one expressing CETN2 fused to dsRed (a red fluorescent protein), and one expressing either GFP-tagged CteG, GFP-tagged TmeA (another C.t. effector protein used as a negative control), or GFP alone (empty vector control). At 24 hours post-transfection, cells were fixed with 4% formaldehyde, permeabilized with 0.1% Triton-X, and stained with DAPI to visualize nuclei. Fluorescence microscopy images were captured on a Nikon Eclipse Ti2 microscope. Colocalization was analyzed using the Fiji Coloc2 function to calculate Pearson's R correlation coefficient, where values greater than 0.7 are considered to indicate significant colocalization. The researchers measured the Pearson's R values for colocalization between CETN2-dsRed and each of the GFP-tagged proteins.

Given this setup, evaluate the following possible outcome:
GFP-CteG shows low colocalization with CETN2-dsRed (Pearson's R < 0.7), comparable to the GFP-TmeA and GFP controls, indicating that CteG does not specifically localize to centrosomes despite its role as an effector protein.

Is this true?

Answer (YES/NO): NO